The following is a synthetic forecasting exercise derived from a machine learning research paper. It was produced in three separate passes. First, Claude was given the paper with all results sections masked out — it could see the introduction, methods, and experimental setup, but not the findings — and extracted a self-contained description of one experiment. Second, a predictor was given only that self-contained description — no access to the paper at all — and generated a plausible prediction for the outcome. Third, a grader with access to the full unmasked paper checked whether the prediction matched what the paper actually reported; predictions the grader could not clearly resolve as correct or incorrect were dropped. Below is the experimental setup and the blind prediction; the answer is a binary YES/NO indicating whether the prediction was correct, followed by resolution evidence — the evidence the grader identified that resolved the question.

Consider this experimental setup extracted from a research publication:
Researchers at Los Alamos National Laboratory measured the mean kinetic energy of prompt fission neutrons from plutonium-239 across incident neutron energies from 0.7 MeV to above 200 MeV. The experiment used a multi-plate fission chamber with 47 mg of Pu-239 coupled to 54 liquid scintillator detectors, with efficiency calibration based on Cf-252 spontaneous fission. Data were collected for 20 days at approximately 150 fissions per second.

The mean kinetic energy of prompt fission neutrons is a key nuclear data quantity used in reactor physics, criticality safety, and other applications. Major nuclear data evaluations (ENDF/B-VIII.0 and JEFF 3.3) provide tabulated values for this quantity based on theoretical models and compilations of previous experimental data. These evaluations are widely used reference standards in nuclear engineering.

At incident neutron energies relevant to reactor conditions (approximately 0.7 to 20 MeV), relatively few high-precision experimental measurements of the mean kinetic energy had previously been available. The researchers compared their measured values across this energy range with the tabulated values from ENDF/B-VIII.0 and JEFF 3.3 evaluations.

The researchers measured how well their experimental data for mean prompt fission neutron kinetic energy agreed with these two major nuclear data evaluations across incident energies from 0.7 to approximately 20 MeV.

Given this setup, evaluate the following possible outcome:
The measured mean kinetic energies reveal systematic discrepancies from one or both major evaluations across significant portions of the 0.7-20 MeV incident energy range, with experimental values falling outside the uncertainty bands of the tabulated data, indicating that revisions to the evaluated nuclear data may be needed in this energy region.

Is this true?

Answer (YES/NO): YES